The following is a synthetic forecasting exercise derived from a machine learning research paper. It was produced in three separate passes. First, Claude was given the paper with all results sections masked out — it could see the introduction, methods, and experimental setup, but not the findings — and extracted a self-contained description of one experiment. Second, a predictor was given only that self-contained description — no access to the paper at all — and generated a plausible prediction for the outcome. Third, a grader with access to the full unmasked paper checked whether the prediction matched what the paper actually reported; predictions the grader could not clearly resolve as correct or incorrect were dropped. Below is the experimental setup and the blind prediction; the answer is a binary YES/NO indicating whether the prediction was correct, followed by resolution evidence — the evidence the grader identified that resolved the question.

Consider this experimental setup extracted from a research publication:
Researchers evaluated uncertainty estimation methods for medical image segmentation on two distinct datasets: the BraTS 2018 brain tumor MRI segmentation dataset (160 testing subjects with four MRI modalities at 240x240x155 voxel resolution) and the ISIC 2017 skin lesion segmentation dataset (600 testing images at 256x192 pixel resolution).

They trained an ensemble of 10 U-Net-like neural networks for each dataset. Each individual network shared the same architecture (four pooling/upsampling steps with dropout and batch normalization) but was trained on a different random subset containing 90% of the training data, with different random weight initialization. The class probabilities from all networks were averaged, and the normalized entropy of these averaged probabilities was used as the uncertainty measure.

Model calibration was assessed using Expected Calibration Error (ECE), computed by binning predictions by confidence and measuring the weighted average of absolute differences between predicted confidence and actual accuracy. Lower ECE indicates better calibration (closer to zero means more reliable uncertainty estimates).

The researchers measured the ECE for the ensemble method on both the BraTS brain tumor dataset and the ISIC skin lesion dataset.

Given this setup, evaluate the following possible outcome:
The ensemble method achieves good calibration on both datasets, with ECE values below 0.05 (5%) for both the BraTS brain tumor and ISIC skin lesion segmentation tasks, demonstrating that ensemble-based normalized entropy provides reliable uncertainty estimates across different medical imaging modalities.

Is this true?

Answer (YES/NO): NO